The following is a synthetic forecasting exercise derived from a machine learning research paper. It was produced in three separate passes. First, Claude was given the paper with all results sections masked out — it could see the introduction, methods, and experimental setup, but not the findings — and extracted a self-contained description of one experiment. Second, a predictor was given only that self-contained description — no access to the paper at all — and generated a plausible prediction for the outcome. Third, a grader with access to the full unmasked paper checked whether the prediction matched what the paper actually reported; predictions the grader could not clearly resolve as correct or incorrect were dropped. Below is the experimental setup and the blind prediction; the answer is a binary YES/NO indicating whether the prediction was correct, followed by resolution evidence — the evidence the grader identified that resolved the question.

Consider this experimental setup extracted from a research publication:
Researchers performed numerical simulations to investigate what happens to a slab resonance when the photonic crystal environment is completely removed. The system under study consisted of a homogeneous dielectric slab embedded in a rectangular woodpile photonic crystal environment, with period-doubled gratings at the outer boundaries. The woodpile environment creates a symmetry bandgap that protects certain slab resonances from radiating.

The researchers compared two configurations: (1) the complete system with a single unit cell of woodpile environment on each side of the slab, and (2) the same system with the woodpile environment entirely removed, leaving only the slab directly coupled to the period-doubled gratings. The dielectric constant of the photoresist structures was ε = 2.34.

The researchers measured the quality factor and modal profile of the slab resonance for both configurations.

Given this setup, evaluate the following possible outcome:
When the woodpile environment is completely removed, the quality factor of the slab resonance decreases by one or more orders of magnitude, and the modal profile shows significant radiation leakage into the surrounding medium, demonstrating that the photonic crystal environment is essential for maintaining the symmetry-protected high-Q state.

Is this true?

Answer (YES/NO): YES